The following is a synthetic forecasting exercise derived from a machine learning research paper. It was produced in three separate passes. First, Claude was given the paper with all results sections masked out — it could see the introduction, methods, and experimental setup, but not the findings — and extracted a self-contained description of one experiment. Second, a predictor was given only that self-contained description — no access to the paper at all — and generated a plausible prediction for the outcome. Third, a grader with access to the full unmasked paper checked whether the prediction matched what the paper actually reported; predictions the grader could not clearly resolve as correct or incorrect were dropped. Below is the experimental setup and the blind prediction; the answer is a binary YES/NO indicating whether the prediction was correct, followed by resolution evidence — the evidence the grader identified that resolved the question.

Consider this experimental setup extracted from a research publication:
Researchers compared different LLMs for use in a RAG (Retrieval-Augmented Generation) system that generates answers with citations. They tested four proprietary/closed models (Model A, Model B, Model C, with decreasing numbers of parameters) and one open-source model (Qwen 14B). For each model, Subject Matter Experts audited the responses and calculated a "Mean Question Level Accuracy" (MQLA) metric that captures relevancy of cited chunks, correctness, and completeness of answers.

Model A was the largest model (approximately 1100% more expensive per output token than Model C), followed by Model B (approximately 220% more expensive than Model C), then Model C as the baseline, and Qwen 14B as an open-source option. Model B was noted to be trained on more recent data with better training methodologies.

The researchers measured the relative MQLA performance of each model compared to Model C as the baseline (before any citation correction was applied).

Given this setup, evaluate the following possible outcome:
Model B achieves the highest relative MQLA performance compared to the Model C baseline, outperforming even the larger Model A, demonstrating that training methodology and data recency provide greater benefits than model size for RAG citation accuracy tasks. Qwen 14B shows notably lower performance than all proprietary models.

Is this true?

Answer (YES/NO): NO